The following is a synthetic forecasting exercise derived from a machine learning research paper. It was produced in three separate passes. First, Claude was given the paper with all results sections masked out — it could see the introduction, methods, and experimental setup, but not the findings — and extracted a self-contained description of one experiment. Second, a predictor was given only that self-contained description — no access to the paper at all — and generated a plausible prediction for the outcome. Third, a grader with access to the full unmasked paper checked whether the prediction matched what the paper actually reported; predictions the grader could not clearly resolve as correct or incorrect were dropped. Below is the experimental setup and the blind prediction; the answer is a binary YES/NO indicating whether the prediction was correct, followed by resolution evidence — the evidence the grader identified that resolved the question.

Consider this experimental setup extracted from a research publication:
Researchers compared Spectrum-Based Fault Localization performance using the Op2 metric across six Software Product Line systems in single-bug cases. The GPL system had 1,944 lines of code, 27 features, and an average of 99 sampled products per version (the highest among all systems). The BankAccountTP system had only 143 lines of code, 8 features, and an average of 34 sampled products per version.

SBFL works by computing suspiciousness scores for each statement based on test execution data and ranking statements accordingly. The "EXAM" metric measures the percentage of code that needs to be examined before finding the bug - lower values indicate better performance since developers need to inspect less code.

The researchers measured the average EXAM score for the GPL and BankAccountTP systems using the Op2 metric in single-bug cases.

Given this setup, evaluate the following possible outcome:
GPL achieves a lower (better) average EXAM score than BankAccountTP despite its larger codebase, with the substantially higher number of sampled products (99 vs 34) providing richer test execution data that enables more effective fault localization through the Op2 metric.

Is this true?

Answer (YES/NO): YES